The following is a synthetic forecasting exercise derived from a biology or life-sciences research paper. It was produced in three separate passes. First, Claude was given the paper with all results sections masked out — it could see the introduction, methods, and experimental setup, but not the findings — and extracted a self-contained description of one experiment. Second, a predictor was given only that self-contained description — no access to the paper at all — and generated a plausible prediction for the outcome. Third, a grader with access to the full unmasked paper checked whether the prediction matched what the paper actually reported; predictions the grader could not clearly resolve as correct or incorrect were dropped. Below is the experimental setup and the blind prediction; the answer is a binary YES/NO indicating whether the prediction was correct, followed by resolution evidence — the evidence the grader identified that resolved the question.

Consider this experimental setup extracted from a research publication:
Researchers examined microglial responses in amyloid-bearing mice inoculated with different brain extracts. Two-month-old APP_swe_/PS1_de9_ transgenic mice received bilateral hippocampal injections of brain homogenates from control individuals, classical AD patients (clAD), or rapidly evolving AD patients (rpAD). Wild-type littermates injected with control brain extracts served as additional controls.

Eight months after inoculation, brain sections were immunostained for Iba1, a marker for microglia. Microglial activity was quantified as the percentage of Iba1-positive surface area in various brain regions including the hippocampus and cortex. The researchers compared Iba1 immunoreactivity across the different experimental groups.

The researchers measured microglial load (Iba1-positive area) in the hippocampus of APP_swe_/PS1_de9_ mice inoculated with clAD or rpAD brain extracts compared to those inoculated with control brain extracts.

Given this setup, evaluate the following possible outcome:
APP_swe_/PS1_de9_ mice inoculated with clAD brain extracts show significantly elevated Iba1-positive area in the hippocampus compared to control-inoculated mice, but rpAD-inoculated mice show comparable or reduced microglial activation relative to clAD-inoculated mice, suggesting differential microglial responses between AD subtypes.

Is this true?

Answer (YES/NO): NO